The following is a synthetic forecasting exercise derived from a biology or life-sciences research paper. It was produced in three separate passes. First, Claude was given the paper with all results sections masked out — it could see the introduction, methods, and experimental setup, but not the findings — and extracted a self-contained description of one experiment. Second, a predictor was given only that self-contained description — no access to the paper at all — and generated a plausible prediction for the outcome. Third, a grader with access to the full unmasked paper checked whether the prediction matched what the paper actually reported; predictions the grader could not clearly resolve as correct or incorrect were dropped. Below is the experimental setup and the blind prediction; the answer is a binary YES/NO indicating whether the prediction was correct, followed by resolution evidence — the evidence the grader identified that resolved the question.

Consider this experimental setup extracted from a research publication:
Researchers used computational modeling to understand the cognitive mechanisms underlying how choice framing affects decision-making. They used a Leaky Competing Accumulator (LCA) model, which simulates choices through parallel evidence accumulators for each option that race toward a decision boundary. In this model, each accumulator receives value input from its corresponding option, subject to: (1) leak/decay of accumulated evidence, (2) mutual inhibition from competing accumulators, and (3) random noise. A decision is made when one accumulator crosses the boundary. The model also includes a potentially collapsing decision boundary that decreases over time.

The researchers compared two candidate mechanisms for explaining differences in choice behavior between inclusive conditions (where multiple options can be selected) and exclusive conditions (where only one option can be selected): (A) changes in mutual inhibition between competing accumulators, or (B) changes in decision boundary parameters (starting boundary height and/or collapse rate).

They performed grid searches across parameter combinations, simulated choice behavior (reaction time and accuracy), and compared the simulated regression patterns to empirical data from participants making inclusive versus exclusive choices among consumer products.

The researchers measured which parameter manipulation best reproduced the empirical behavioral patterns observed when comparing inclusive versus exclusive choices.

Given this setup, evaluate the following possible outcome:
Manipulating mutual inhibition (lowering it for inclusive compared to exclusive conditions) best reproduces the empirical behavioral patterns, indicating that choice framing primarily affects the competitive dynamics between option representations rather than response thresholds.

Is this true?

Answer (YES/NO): YES